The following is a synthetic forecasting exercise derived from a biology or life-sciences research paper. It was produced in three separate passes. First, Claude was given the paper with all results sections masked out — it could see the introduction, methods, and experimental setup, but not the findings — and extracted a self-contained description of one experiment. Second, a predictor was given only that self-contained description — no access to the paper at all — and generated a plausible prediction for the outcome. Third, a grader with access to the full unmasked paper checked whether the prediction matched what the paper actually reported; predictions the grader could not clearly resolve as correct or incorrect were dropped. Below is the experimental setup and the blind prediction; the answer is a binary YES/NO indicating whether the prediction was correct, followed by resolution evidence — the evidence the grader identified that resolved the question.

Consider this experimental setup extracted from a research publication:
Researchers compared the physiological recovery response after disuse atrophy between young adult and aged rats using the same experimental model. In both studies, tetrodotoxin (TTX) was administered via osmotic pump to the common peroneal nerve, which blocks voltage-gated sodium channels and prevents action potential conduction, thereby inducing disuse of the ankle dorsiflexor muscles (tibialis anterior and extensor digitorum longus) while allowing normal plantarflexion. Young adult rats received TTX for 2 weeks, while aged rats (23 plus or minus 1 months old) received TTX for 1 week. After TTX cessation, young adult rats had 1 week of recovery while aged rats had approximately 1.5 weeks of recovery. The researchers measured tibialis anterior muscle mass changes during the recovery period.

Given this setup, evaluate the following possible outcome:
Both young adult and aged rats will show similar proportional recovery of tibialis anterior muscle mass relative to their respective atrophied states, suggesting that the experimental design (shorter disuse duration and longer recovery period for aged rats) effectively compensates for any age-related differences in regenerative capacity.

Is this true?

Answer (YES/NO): NO